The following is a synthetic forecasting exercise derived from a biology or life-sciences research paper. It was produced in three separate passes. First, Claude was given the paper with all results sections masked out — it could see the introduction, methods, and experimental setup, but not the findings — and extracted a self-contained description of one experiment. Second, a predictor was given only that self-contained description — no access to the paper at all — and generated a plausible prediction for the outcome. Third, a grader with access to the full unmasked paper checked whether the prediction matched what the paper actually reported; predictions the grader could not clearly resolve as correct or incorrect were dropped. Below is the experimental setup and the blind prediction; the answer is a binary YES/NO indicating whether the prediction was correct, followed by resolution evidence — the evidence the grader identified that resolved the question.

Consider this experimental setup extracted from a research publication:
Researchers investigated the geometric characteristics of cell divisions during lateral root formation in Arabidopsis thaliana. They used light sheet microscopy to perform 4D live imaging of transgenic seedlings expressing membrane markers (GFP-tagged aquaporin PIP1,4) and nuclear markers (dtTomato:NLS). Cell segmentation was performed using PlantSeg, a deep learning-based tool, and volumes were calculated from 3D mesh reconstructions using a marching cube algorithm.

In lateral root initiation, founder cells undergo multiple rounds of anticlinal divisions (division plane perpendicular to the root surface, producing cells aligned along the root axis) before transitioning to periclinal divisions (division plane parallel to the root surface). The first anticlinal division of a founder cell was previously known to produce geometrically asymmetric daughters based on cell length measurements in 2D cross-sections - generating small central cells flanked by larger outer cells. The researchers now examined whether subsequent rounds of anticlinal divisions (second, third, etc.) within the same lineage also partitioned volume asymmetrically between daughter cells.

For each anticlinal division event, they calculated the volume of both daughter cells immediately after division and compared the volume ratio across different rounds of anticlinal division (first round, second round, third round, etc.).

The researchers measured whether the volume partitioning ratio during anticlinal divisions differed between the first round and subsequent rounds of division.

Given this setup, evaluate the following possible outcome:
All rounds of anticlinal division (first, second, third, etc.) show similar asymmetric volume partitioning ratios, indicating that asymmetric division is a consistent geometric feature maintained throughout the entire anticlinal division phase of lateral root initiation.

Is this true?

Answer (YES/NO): YES